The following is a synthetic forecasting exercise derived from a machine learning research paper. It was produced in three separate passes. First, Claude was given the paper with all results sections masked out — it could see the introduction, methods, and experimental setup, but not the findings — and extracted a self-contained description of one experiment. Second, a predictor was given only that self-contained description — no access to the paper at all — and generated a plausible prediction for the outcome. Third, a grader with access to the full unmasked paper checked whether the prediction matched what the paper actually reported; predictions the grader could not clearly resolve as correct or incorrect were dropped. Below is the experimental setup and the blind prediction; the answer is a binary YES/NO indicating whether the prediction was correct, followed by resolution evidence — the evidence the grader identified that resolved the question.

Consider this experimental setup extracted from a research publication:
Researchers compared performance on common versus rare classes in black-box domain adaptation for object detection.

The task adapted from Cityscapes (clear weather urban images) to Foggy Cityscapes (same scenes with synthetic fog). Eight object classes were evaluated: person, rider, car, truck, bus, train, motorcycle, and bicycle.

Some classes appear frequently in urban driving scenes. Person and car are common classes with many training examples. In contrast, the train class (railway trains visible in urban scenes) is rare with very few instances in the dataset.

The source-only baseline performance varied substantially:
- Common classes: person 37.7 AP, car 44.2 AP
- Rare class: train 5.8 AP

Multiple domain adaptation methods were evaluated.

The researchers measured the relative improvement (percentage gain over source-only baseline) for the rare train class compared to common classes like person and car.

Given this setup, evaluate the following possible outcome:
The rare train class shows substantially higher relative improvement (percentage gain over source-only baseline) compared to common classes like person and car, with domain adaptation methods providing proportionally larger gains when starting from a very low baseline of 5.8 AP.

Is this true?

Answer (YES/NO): YES